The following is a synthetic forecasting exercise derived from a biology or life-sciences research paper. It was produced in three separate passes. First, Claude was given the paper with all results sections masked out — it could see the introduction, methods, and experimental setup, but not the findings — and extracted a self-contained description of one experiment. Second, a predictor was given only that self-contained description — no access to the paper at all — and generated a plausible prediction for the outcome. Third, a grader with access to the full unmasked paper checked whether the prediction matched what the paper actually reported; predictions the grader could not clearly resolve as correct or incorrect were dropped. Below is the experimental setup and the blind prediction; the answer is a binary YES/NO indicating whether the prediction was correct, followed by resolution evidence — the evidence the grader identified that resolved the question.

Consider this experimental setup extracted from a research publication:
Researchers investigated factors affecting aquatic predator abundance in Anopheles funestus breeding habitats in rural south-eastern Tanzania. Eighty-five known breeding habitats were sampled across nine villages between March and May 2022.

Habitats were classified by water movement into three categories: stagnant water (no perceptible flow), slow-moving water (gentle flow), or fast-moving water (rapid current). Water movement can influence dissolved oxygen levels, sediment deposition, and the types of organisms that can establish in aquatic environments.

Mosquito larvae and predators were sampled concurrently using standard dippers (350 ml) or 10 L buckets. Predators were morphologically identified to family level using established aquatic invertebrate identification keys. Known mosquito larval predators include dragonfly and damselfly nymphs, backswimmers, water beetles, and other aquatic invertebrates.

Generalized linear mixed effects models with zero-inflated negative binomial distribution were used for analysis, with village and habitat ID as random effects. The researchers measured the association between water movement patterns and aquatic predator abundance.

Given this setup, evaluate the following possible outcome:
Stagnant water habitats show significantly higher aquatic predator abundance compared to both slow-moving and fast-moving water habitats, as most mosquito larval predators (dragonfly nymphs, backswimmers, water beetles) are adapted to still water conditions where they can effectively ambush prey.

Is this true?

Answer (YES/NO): NO